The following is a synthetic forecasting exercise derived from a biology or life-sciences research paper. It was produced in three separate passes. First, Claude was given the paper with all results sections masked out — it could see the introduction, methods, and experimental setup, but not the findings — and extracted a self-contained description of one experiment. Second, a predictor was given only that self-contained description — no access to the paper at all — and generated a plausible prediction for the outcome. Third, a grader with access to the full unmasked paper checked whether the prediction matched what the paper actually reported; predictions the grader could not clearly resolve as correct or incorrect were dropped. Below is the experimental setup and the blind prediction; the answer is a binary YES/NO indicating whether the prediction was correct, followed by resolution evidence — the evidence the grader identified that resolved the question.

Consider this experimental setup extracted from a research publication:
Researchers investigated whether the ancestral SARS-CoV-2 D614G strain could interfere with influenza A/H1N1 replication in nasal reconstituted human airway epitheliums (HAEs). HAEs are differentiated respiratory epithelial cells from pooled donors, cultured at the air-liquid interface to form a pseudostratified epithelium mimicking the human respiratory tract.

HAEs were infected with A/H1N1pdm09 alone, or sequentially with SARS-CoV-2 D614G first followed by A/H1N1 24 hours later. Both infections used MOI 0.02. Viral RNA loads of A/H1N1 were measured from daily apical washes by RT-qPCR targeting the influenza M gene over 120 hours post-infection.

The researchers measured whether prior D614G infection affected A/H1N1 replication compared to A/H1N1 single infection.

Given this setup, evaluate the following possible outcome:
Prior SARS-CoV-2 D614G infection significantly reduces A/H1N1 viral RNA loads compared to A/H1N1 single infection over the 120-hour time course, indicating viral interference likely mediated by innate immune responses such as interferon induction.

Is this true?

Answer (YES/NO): NO